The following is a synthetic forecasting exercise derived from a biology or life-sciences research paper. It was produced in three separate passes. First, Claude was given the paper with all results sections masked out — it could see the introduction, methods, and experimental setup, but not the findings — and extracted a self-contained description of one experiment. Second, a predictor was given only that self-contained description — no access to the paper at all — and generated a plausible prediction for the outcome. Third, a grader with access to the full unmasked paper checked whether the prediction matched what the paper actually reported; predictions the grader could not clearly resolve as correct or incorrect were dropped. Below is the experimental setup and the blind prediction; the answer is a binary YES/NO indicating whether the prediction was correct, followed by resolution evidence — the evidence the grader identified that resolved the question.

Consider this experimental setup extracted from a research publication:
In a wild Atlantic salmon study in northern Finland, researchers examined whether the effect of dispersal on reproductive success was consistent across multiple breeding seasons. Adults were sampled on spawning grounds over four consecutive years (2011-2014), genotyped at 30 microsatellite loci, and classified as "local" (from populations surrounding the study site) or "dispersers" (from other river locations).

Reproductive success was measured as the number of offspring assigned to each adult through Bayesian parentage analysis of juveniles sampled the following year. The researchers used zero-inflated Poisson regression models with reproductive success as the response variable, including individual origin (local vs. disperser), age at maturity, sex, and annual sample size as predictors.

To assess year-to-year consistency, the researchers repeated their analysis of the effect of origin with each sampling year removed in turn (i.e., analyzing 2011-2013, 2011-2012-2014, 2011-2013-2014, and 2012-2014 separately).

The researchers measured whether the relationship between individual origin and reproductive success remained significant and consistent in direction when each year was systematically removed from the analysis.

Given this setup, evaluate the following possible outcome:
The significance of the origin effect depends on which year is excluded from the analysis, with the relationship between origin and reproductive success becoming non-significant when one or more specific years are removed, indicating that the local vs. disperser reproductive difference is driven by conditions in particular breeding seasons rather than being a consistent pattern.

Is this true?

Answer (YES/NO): NO